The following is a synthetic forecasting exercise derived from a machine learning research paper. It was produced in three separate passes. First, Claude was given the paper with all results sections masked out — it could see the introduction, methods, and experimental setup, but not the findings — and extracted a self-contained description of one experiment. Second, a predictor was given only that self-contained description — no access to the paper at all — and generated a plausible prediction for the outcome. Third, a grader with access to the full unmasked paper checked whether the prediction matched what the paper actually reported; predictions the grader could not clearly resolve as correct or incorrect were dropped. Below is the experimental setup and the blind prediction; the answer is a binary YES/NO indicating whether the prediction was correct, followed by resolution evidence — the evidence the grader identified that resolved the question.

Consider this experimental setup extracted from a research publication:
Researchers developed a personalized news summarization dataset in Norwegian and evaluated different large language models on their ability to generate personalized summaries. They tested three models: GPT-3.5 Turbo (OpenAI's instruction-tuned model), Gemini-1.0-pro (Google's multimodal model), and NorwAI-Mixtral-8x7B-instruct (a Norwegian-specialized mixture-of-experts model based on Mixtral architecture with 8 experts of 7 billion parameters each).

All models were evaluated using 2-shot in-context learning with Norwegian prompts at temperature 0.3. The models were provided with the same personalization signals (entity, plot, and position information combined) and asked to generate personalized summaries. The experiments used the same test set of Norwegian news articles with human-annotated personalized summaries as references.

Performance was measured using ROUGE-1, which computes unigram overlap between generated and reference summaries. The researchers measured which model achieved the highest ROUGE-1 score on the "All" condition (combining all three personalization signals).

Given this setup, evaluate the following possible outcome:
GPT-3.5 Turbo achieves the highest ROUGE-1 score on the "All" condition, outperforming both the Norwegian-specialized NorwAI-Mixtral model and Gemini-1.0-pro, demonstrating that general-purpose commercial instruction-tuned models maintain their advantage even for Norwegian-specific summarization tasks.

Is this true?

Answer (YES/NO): YES